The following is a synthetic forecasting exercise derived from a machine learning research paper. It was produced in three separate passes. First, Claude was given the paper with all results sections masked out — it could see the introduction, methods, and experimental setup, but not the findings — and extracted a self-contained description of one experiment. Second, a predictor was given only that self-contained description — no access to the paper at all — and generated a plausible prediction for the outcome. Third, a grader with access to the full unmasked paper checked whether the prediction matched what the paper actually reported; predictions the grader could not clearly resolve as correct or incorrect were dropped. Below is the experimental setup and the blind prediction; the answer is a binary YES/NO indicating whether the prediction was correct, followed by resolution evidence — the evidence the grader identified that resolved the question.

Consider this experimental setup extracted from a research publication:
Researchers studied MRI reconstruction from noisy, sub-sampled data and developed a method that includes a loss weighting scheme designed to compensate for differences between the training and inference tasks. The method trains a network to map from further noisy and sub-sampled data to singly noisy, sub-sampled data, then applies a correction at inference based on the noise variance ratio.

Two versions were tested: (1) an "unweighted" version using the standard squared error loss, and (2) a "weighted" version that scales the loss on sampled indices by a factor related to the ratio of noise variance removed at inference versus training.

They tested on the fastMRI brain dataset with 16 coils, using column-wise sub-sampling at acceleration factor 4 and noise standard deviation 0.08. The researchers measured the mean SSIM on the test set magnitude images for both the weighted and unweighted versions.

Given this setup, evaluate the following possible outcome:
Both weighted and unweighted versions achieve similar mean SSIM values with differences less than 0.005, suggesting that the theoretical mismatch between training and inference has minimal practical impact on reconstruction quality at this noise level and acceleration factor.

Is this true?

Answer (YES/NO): NO